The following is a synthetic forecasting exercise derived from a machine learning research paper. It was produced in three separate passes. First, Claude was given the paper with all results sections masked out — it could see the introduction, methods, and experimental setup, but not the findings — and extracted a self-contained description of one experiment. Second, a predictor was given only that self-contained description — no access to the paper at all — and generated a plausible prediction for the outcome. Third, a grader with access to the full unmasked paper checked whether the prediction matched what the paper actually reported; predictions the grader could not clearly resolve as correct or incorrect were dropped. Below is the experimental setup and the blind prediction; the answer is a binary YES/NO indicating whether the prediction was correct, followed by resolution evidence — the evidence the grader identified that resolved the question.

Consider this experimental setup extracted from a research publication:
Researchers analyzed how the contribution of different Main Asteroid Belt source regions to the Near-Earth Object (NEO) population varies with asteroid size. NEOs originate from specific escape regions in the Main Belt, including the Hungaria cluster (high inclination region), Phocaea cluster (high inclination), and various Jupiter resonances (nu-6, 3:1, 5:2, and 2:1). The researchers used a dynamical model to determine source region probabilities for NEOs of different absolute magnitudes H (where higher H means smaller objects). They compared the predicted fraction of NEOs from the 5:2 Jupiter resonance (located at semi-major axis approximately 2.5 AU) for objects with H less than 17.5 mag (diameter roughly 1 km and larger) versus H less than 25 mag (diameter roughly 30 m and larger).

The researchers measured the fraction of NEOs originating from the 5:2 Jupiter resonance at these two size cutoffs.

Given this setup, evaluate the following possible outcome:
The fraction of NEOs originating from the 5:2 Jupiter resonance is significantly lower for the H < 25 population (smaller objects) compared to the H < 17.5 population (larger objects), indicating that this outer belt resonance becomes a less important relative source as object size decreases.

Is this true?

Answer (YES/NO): YES